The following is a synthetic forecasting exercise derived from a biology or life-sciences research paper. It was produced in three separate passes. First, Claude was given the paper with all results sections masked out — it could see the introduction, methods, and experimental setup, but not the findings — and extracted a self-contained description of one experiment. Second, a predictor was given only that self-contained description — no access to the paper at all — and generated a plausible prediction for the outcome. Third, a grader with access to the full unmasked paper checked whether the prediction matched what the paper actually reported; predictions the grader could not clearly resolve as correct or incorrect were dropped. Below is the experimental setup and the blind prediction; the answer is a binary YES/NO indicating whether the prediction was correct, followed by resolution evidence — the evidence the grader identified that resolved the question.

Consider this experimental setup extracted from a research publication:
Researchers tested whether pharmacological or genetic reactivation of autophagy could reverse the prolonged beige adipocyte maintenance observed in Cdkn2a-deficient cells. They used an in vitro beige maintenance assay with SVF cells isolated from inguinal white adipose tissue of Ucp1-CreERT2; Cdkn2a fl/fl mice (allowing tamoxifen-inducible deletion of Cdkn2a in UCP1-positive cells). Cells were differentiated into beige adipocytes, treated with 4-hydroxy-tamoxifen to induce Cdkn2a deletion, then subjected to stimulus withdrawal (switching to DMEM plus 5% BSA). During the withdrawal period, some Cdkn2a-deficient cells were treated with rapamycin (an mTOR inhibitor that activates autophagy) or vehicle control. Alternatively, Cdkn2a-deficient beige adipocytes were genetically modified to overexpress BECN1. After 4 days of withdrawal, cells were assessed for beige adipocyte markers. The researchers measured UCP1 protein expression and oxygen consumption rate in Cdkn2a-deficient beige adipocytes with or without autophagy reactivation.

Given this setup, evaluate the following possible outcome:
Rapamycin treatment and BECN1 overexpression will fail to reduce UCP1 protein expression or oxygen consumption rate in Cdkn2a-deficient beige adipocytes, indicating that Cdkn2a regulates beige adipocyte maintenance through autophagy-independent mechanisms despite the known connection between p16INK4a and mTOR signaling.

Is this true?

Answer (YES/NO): NO